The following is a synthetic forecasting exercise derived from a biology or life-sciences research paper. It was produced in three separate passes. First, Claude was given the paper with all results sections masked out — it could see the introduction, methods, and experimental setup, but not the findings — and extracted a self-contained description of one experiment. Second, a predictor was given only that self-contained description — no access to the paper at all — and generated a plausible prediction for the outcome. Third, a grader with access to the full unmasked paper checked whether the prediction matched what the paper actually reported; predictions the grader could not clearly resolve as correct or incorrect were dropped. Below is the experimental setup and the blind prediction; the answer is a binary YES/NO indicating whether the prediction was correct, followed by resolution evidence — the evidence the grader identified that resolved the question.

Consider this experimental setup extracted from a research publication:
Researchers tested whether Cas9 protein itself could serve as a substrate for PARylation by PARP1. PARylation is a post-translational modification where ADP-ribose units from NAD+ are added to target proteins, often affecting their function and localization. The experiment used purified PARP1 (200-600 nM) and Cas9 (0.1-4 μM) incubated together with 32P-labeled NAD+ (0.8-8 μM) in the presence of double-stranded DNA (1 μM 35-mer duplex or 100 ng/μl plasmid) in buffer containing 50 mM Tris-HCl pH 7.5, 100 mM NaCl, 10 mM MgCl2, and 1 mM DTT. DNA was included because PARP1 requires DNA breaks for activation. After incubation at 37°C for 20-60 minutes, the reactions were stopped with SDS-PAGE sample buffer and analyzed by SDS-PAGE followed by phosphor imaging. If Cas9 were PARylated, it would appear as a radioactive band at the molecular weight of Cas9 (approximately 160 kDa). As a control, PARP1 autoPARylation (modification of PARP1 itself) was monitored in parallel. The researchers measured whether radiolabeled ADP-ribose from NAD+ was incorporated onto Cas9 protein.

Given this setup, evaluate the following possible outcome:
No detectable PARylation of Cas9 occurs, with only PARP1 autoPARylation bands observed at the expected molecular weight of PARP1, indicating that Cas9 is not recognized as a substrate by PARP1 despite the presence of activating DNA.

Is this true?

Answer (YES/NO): YES